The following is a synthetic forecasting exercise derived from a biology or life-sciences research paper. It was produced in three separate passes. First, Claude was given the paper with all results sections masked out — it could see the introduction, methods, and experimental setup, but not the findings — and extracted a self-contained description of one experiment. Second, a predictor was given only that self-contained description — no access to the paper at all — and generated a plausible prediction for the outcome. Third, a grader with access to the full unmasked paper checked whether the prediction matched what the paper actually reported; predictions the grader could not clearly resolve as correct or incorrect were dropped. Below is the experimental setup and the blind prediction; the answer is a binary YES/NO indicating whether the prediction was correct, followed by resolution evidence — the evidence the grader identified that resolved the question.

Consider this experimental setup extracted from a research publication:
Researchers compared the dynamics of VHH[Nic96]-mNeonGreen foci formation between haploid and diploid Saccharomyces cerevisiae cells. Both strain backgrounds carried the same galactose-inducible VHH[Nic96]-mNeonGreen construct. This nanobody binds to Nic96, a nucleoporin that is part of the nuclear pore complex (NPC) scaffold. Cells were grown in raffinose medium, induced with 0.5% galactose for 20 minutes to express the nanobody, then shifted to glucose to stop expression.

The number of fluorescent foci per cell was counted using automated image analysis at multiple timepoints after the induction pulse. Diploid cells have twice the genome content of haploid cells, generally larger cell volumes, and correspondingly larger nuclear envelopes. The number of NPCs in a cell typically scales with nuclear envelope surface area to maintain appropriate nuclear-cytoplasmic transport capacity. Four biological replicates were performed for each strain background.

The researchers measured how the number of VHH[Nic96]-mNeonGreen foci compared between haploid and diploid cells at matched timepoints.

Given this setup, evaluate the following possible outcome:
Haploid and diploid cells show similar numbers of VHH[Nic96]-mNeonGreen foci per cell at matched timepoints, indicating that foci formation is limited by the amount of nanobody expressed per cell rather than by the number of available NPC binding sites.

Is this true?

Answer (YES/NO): NO